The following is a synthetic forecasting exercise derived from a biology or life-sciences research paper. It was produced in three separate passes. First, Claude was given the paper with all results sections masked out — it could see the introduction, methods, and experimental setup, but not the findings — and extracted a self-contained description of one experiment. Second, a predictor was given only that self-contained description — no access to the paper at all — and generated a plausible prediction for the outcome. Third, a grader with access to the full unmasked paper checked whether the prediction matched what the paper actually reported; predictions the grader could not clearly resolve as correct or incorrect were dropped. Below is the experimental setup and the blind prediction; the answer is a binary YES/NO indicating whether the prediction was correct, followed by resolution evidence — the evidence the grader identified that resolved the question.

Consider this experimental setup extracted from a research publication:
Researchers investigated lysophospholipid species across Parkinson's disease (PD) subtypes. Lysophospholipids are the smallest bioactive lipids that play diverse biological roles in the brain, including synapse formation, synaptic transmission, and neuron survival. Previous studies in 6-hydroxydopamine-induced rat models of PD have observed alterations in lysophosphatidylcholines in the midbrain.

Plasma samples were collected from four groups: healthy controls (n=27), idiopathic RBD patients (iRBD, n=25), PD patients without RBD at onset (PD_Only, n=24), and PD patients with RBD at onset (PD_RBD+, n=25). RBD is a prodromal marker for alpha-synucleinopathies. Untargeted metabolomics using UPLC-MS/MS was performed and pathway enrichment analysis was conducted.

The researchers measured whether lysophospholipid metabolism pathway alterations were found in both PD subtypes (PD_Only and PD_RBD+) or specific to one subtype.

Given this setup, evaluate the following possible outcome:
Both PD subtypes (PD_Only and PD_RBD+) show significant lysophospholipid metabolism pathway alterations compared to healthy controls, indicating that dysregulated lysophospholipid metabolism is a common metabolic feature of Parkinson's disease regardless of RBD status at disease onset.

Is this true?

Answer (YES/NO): YES